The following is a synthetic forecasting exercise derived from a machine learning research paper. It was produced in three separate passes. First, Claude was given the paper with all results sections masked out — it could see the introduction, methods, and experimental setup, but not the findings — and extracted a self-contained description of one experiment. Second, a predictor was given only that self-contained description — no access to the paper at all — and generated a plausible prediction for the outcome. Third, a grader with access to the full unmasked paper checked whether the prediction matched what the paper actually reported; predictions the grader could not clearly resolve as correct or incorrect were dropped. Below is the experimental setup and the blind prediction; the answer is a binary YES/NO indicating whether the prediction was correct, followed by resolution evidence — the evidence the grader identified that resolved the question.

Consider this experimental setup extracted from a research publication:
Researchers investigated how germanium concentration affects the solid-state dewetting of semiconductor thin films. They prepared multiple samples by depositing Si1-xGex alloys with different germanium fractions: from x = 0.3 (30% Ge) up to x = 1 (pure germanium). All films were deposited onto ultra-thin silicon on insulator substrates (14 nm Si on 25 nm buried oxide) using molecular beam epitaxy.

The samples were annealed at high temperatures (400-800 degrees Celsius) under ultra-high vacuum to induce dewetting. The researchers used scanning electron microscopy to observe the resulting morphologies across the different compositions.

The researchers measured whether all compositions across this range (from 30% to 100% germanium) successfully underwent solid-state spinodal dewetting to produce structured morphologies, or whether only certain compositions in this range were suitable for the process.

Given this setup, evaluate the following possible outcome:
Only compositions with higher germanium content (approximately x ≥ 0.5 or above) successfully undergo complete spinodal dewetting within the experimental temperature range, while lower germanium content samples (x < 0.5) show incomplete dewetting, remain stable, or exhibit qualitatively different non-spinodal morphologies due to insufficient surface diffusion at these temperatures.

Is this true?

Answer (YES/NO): NO